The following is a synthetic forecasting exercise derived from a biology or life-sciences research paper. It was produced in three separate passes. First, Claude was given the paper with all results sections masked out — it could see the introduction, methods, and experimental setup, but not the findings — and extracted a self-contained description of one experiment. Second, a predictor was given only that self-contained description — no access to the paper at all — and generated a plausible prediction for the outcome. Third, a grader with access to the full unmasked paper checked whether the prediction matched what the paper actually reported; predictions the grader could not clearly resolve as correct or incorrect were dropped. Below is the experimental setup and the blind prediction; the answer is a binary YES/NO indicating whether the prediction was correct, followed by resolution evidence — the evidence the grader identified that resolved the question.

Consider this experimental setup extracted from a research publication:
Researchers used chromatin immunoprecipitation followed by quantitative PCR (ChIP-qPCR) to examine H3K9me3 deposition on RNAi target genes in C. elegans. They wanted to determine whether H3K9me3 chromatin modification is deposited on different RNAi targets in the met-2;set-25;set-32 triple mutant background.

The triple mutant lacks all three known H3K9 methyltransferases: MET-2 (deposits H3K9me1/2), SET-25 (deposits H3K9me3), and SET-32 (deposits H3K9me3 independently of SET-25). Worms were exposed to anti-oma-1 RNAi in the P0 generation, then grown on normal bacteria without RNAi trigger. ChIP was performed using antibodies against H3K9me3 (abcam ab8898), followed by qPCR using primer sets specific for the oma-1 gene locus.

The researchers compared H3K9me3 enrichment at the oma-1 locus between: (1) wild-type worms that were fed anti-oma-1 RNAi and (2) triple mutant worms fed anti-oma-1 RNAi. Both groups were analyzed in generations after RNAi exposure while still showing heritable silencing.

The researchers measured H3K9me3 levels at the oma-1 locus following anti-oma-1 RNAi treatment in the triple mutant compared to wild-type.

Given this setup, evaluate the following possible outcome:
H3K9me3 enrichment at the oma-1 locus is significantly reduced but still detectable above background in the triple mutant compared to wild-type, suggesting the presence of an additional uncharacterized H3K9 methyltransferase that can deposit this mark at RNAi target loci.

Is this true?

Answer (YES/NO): NO